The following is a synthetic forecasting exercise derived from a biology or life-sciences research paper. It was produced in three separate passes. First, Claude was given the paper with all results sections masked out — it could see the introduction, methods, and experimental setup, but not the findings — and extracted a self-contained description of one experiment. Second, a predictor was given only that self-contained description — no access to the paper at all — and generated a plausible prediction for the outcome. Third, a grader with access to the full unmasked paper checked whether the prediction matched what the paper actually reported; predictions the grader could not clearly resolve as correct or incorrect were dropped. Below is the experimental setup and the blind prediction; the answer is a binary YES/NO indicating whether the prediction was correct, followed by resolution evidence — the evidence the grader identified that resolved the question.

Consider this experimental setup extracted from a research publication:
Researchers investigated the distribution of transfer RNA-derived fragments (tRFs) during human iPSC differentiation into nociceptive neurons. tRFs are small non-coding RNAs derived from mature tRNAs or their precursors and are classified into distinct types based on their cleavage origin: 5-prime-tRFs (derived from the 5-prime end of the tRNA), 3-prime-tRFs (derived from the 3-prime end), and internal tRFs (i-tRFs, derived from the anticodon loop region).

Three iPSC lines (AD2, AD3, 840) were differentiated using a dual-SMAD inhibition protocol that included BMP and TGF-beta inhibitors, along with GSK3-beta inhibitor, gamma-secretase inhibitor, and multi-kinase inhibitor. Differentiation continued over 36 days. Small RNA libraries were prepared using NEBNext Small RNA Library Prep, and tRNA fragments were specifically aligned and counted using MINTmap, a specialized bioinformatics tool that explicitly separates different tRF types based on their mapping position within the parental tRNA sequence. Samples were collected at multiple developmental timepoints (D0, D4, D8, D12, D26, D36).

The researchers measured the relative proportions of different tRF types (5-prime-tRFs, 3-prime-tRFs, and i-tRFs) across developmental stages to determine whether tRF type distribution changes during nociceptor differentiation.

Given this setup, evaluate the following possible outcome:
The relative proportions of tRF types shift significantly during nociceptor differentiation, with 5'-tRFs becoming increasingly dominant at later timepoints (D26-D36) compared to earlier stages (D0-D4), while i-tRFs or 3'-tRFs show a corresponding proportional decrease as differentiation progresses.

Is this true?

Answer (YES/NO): NO